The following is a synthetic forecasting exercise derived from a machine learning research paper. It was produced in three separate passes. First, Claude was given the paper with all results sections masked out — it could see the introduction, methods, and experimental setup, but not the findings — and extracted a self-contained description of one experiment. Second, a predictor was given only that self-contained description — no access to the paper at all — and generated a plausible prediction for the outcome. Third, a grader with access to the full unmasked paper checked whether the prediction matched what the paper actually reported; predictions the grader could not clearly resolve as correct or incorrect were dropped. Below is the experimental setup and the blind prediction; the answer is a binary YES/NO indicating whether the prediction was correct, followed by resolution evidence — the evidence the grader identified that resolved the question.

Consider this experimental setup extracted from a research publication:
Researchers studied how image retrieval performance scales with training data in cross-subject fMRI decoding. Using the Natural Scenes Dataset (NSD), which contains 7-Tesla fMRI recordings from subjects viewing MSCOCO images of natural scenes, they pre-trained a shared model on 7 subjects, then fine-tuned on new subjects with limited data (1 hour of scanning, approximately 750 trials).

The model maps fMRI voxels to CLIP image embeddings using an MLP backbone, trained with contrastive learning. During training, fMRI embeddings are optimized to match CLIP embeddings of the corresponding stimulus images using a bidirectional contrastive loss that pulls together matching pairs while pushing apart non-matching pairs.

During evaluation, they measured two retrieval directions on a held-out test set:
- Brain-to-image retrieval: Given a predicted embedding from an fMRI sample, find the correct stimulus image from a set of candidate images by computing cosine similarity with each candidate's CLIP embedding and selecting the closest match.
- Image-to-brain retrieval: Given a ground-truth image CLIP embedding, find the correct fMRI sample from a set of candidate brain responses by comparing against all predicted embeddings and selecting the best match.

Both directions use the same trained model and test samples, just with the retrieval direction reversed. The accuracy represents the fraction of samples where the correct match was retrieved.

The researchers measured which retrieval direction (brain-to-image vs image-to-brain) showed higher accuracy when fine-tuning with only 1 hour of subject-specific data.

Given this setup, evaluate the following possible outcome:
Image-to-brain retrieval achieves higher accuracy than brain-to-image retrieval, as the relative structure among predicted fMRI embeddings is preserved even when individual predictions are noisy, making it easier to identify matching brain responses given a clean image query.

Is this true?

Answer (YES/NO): NO